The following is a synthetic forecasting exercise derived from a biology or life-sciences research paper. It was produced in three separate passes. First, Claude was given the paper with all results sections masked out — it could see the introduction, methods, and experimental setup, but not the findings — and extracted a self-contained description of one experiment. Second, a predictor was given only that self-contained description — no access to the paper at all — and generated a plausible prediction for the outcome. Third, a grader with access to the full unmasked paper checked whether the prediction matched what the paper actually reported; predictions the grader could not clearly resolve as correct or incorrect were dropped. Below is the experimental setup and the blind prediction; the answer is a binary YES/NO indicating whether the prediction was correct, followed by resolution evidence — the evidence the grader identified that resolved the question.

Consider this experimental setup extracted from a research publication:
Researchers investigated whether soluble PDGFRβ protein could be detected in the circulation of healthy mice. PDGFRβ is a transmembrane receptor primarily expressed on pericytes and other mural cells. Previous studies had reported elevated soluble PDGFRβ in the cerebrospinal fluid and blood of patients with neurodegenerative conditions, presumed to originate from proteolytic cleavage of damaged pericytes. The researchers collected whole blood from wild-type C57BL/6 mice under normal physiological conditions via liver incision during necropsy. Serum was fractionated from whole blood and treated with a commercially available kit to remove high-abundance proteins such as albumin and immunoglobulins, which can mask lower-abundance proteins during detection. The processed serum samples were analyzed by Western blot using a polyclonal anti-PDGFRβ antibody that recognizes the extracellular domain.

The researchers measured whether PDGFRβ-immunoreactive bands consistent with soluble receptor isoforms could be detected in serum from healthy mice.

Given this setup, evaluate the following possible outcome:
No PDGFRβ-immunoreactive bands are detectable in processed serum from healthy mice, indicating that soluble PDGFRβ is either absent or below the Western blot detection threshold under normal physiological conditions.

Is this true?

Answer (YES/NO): NO